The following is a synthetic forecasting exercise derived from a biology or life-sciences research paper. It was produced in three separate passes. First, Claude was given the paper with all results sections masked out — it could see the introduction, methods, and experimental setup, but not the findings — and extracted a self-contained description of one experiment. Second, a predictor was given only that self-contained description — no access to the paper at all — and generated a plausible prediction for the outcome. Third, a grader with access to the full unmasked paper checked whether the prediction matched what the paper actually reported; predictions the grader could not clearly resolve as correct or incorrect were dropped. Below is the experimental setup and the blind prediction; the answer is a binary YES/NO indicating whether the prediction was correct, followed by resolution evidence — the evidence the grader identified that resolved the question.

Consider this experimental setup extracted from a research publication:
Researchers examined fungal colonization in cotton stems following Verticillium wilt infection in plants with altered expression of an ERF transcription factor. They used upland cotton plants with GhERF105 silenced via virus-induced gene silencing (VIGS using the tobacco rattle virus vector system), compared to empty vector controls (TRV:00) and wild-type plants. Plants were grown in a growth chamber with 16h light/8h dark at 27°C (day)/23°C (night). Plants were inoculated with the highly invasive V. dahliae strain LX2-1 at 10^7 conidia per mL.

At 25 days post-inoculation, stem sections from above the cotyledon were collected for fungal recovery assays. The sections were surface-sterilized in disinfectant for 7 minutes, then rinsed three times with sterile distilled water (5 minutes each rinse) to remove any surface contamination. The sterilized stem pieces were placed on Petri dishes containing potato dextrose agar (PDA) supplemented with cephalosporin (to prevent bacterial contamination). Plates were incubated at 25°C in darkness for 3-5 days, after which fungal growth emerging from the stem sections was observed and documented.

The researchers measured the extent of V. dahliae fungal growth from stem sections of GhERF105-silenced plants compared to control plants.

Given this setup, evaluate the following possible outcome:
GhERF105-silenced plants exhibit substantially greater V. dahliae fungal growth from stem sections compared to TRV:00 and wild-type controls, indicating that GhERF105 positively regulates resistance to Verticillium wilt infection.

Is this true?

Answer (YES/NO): YES